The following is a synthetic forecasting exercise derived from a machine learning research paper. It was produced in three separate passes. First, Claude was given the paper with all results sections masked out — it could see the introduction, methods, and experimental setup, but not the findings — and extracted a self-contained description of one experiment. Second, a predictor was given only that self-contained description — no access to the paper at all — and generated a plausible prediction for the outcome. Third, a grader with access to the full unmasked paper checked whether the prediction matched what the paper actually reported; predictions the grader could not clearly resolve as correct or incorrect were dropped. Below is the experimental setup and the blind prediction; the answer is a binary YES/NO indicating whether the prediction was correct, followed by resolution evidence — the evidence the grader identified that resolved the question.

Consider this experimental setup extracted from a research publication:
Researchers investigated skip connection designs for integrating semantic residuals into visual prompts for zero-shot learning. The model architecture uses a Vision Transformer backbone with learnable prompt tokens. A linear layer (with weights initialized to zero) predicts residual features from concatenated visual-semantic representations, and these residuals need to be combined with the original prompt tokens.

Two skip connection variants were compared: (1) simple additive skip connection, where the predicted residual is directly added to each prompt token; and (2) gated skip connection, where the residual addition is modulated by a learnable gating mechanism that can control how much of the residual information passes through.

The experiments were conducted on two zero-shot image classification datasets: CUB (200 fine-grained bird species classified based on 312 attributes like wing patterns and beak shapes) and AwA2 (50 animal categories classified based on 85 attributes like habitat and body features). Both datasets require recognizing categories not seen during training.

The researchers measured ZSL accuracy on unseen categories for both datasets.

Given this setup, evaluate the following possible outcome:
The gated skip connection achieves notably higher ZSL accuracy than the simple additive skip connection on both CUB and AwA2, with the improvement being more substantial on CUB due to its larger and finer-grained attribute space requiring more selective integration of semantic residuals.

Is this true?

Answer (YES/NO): NO